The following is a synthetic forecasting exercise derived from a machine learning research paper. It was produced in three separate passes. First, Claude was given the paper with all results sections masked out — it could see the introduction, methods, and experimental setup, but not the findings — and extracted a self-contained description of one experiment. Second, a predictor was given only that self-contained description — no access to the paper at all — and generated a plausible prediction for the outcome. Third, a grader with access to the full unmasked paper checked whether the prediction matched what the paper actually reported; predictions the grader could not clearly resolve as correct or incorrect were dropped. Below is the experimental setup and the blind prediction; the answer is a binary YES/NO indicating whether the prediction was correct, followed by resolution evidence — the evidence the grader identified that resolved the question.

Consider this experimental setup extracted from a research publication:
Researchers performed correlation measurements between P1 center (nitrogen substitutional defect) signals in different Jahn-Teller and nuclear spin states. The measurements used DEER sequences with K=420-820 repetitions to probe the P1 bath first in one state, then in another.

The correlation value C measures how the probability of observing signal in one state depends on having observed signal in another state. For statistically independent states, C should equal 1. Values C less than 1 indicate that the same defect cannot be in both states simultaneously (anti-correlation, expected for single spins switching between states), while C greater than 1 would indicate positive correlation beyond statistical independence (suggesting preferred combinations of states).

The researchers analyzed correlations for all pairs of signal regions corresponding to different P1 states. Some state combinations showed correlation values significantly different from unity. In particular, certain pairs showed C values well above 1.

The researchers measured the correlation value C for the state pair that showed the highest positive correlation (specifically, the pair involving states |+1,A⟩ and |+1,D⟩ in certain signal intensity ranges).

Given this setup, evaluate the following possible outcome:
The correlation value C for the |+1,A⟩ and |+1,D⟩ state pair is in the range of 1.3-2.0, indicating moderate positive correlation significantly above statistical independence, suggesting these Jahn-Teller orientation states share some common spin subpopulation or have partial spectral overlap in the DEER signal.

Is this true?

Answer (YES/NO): NO